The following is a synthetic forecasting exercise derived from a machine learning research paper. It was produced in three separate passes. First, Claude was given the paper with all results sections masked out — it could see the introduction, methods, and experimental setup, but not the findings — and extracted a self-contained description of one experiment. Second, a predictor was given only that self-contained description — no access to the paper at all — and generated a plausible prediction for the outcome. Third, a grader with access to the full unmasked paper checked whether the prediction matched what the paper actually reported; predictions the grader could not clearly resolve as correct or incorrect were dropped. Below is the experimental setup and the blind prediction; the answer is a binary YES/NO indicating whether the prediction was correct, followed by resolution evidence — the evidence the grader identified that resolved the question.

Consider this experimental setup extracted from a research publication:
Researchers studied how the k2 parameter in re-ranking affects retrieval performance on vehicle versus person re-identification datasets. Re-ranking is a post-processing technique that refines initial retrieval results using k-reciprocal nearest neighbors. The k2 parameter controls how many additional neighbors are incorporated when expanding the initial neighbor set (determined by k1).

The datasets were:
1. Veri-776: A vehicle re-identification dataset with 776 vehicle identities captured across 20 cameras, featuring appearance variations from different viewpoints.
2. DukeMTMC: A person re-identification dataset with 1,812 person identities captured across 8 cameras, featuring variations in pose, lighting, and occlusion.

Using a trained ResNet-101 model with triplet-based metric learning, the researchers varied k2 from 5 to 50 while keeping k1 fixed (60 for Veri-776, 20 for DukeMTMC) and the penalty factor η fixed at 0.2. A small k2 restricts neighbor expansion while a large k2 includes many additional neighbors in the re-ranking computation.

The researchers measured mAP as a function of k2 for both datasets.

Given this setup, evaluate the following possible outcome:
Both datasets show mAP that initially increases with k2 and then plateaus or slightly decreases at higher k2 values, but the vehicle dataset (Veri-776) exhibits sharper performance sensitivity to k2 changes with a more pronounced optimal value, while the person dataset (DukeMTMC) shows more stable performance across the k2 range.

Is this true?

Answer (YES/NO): NO